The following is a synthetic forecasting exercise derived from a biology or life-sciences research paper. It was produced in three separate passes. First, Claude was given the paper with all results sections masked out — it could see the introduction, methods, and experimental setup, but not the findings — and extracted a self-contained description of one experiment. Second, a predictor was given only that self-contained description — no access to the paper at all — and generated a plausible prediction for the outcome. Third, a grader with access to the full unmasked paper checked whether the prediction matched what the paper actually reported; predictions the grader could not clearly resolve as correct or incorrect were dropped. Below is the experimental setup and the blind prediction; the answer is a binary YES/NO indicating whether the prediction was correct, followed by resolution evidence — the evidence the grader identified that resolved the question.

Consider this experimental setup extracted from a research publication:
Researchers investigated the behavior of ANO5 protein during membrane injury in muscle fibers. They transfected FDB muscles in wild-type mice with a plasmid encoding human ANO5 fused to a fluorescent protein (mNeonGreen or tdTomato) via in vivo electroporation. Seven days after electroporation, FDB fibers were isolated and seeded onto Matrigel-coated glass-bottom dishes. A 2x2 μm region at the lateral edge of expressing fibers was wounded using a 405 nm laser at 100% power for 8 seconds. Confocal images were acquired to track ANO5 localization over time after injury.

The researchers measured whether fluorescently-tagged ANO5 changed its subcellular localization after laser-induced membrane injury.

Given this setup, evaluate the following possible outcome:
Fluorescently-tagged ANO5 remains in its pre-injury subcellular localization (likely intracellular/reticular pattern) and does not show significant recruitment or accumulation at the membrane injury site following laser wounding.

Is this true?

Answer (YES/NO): NO